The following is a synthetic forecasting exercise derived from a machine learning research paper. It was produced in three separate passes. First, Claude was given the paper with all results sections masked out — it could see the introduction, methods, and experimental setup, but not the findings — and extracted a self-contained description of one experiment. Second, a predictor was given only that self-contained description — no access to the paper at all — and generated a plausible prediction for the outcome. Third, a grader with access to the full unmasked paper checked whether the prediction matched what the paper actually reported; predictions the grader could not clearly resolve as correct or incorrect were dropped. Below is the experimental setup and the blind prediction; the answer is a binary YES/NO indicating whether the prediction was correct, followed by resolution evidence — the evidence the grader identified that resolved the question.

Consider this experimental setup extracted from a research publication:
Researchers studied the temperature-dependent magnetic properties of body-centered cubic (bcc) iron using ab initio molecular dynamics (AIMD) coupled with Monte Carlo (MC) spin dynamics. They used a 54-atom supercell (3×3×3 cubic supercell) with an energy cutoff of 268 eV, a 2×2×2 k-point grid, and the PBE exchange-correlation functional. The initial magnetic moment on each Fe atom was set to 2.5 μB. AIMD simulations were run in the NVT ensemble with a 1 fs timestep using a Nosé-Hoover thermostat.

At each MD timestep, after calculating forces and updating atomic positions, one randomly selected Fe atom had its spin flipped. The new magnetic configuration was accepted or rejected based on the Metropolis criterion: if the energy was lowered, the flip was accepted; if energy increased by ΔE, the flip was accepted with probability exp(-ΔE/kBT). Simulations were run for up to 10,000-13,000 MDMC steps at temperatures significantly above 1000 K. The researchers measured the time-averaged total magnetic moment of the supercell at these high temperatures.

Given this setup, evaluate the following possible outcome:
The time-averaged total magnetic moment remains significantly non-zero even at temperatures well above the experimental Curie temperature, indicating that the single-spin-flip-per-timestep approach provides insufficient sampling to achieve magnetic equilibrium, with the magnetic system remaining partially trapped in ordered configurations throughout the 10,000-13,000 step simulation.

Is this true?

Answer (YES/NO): NO